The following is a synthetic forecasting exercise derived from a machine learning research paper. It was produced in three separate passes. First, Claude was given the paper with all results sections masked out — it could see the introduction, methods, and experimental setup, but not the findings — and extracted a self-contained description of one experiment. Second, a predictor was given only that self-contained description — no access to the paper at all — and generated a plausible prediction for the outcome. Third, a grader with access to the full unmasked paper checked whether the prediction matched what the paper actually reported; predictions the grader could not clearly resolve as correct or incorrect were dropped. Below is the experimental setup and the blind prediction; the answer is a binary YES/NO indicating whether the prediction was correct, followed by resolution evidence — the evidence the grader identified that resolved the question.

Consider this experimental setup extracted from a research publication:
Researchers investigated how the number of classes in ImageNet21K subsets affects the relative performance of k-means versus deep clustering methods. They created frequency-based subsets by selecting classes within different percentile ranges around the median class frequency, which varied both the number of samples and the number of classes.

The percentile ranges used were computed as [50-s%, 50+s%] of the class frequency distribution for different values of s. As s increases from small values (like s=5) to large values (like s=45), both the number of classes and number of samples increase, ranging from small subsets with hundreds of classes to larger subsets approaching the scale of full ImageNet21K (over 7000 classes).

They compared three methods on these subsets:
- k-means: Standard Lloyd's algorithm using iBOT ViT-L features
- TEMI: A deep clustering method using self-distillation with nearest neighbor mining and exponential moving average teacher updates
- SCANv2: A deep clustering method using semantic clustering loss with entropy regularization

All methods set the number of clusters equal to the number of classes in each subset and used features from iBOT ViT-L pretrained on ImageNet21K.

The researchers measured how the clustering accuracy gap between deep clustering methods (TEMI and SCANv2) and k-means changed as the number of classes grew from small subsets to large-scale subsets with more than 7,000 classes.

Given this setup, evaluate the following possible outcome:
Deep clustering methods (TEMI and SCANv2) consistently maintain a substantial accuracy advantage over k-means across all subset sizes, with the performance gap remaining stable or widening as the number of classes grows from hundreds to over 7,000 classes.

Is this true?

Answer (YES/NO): NO